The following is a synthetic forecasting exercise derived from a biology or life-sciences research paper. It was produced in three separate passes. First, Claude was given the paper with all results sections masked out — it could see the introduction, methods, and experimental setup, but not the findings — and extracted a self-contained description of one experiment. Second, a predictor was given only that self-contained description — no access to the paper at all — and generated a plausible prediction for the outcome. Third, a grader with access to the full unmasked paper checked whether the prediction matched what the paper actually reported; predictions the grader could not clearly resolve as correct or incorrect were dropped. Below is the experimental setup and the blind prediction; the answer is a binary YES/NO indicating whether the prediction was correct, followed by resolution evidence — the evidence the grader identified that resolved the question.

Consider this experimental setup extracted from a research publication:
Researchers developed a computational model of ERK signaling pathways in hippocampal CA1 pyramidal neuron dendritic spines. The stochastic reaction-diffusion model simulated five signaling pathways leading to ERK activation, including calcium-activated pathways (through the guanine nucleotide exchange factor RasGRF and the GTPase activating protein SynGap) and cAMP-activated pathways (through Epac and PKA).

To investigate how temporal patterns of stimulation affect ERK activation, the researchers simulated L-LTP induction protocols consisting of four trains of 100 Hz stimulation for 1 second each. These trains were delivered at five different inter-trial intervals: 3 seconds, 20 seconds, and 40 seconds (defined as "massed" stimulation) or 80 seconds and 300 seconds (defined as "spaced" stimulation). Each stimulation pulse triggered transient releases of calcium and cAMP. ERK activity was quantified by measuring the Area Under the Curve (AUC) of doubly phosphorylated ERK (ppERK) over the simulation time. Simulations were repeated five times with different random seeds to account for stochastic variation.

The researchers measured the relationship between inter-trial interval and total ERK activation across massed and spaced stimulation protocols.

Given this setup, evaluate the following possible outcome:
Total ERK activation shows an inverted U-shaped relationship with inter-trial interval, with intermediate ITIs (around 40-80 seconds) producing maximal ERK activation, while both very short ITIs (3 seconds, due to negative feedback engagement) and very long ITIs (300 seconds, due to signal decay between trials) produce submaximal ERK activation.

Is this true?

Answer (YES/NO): NO